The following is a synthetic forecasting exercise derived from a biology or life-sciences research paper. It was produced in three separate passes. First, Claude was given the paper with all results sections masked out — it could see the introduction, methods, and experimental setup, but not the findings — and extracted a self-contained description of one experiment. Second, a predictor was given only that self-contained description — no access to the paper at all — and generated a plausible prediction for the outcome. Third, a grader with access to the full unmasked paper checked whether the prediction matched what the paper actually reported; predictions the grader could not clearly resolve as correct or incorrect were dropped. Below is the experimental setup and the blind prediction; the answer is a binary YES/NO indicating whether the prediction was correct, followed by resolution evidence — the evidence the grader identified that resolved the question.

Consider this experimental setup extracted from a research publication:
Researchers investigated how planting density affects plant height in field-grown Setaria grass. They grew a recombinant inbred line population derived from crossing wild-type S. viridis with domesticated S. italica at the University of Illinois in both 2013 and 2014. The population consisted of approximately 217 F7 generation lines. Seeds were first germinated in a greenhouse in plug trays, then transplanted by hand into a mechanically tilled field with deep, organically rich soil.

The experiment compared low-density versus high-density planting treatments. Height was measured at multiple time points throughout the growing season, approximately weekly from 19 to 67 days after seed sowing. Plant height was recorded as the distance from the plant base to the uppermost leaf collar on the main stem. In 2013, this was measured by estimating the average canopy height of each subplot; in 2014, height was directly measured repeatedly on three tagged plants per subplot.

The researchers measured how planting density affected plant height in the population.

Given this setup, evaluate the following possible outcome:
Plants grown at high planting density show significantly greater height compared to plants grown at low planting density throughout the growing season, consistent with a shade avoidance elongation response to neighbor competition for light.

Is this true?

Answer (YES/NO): NO